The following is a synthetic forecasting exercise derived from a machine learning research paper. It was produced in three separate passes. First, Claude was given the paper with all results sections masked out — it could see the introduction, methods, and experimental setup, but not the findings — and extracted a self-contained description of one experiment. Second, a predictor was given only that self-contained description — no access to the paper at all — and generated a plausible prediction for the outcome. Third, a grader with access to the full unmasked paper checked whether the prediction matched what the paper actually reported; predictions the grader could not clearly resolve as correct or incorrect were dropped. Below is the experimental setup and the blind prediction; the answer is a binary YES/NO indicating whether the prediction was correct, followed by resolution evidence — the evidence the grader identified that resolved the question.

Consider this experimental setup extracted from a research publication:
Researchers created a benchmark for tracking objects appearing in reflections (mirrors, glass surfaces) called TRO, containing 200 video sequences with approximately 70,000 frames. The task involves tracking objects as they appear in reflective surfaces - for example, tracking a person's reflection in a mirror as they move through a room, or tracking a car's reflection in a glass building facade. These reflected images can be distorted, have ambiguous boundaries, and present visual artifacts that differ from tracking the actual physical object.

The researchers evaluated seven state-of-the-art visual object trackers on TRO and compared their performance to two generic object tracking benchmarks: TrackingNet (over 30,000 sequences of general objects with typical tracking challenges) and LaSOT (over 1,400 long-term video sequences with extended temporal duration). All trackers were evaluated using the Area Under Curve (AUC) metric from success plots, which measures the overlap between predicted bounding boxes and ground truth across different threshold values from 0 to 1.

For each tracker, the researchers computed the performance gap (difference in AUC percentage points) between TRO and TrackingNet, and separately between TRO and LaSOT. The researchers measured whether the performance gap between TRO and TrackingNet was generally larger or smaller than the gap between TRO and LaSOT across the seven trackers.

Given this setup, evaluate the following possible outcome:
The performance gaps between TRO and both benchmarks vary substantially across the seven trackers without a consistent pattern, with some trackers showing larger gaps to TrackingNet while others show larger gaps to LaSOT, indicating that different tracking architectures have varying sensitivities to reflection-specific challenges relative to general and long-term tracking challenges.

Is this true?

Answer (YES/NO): NO